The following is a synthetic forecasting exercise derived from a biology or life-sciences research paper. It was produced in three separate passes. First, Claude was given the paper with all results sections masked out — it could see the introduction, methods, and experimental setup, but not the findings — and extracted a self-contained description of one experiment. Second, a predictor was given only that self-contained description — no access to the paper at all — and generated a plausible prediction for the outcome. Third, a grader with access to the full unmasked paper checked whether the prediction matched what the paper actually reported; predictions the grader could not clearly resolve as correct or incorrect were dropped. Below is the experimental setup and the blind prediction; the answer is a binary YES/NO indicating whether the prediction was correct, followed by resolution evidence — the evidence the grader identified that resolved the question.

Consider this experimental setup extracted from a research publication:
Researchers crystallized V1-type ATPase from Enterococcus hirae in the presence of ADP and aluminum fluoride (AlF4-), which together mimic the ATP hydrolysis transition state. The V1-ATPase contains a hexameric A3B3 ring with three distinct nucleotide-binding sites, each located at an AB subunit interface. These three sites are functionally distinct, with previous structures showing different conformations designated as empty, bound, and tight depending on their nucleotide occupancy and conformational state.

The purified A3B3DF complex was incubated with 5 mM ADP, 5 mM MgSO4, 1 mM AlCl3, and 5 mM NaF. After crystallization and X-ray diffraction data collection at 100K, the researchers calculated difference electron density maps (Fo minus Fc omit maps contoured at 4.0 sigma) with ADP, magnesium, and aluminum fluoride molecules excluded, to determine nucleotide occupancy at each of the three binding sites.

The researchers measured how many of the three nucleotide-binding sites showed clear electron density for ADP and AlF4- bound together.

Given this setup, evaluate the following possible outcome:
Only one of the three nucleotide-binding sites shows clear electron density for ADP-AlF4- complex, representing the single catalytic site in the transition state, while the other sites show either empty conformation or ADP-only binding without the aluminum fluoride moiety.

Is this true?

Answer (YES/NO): NO